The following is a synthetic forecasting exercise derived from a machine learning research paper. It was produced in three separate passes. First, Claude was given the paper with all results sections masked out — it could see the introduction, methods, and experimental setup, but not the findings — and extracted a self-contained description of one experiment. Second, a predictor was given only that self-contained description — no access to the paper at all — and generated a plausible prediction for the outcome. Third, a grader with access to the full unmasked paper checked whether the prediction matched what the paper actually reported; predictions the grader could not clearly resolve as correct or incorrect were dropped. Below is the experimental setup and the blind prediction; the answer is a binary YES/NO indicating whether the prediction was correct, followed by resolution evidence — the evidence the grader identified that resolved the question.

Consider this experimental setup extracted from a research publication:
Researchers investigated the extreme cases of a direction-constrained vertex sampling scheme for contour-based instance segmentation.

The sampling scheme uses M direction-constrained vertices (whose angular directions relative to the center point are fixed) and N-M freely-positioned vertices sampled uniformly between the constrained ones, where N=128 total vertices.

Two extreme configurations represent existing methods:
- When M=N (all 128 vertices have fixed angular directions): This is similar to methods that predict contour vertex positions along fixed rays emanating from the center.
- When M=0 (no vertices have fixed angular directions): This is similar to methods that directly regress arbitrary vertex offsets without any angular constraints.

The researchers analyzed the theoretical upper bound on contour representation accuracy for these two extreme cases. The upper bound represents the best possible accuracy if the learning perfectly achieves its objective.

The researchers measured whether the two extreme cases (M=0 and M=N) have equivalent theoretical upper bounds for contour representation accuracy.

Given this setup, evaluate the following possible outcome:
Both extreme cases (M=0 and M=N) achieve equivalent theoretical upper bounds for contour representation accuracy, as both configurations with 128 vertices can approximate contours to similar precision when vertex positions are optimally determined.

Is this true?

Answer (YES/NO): NO